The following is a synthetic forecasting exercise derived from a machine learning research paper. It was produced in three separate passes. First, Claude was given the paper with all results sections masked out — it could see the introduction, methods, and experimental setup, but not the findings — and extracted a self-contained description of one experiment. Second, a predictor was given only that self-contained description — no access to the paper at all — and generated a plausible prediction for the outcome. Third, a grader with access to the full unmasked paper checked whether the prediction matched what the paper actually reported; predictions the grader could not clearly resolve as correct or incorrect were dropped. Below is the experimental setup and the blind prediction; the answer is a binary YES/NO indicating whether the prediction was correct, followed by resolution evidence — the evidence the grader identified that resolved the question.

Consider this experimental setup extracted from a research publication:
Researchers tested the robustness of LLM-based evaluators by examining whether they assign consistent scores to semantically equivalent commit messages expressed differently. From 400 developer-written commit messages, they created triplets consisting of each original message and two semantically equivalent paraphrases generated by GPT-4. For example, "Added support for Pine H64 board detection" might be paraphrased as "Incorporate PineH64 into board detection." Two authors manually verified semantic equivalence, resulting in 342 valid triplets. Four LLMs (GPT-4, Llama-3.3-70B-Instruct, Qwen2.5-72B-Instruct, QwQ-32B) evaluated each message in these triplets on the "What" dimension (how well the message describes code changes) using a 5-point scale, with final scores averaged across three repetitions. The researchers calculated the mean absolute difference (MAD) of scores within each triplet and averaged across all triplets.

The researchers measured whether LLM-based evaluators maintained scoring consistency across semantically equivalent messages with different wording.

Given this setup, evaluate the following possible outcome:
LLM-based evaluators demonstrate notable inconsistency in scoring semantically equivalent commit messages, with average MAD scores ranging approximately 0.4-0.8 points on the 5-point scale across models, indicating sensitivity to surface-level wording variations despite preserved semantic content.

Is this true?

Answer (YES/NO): NO